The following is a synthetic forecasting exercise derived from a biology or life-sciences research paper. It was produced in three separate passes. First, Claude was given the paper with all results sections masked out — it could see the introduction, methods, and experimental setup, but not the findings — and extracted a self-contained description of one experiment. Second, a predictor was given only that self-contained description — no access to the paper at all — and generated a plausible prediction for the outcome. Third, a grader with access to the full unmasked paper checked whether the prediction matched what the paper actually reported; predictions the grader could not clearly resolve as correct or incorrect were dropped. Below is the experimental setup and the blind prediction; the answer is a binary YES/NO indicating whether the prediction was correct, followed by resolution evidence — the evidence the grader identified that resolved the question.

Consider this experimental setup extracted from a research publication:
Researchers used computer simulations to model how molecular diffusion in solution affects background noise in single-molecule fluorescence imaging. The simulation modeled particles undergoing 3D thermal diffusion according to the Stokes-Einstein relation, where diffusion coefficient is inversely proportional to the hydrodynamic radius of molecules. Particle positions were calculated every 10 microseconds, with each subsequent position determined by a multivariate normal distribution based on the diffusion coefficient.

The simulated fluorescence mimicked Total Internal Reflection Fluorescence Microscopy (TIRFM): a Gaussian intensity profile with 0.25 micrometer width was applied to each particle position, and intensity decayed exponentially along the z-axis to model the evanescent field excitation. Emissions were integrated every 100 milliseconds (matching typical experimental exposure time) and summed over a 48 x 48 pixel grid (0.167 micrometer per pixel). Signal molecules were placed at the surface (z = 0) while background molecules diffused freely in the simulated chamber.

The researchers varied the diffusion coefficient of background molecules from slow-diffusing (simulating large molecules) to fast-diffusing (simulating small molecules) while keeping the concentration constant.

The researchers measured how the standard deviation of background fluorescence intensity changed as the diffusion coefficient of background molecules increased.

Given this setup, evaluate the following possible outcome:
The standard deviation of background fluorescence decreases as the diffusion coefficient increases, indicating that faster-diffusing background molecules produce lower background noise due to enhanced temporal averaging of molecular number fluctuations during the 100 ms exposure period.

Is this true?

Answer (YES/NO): YES